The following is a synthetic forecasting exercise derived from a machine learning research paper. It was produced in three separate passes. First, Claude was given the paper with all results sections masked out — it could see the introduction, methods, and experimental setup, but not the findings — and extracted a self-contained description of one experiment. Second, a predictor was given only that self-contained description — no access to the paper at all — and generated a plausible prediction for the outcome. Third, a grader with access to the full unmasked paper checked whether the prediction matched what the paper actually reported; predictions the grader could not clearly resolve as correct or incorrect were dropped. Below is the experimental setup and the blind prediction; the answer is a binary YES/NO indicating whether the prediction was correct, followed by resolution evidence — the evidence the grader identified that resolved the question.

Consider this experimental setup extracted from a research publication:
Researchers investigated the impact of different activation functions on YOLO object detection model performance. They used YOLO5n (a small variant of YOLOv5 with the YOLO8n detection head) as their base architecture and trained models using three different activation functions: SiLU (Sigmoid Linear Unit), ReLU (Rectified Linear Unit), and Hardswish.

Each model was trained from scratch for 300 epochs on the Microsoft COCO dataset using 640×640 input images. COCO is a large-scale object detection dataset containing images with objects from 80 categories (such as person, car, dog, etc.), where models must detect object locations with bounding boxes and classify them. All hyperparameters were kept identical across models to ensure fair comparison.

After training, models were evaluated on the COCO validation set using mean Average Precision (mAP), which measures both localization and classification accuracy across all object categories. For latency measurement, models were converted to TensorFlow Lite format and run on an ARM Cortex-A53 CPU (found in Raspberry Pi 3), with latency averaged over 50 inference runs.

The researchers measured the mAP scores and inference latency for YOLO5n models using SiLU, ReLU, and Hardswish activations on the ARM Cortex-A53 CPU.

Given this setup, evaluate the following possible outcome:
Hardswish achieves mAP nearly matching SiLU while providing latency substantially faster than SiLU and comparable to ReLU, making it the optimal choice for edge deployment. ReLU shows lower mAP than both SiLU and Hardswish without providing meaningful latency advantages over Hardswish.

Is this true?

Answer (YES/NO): NO